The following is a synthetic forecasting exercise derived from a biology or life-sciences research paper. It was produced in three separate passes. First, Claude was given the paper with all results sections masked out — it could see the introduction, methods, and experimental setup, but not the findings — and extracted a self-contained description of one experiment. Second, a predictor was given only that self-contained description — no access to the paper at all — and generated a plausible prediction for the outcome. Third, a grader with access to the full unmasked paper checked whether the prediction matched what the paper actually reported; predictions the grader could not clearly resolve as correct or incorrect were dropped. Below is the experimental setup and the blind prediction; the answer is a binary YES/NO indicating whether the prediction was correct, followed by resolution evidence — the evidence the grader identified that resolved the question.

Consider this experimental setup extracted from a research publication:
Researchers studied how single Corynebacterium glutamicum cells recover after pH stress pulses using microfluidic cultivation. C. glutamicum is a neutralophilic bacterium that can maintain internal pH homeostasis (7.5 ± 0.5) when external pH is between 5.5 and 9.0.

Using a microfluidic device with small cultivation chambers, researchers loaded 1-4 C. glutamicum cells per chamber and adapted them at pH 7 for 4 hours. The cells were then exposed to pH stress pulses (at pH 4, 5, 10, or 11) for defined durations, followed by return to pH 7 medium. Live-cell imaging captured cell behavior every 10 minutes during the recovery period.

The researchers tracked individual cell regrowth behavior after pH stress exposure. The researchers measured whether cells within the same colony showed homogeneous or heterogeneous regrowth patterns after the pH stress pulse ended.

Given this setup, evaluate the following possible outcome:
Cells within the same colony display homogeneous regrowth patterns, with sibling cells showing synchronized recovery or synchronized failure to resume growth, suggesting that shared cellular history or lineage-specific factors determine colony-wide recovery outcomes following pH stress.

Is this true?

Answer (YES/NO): NO